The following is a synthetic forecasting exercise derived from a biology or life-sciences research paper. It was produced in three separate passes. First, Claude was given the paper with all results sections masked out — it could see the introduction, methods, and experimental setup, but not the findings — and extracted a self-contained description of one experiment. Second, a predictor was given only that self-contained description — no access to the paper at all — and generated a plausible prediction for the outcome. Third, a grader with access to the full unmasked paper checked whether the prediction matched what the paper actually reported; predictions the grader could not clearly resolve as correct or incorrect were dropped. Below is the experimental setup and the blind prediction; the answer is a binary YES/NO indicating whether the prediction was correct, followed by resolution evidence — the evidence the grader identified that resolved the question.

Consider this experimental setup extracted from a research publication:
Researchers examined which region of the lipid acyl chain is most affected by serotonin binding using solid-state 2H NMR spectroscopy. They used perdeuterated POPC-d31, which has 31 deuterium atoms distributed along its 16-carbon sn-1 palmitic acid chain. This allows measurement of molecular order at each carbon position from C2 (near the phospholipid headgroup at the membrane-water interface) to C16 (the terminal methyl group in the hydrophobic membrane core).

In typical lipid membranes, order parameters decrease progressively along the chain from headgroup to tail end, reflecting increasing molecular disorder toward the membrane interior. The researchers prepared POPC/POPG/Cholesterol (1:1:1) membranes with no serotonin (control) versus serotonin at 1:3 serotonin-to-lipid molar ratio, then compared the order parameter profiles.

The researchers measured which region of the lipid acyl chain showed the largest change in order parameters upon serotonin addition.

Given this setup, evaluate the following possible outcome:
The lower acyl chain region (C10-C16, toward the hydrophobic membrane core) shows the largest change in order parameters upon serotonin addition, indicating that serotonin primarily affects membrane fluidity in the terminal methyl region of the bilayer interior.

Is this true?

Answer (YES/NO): NO